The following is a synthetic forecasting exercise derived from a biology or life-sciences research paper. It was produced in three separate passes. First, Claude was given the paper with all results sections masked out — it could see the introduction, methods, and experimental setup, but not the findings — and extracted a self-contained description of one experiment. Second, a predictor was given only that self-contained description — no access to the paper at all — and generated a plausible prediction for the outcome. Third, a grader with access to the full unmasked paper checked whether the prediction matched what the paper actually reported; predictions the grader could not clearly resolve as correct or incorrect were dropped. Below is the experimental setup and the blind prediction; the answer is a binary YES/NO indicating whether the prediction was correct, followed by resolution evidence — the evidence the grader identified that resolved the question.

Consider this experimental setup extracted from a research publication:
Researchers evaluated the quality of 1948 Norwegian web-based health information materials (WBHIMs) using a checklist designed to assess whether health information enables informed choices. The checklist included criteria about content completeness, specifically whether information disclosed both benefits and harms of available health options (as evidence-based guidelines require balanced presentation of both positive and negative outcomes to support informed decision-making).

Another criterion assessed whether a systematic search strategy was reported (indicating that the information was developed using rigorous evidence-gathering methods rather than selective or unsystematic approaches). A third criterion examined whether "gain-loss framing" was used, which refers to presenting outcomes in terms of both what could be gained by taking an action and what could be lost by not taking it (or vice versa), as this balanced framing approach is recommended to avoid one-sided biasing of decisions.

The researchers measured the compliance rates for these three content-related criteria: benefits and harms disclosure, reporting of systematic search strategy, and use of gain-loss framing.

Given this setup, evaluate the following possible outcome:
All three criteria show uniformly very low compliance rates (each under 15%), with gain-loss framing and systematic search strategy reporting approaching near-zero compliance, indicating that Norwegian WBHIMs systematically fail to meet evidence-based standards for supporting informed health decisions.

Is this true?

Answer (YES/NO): NO